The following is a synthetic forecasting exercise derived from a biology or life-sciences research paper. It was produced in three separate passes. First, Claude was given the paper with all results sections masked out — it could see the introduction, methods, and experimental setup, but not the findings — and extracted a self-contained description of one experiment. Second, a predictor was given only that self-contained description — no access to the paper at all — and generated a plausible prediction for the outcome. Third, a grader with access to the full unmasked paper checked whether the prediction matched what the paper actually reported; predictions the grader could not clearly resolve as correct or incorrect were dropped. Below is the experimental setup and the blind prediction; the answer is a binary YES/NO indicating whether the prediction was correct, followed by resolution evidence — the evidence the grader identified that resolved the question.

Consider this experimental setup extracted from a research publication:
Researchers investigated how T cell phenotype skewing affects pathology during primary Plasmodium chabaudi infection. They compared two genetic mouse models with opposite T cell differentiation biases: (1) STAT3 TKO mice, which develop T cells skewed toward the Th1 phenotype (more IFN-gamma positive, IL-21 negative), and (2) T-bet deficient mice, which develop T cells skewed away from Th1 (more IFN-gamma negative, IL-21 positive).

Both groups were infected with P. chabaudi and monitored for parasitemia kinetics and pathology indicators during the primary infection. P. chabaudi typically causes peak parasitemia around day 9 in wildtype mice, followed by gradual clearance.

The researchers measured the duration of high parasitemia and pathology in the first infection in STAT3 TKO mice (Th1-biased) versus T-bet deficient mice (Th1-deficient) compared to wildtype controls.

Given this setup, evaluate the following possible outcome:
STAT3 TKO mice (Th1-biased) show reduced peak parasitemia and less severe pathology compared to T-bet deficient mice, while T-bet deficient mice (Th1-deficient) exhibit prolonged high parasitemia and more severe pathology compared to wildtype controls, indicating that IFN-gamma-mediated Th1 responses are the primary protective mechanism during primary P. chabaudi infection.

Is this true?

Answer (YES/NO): NO